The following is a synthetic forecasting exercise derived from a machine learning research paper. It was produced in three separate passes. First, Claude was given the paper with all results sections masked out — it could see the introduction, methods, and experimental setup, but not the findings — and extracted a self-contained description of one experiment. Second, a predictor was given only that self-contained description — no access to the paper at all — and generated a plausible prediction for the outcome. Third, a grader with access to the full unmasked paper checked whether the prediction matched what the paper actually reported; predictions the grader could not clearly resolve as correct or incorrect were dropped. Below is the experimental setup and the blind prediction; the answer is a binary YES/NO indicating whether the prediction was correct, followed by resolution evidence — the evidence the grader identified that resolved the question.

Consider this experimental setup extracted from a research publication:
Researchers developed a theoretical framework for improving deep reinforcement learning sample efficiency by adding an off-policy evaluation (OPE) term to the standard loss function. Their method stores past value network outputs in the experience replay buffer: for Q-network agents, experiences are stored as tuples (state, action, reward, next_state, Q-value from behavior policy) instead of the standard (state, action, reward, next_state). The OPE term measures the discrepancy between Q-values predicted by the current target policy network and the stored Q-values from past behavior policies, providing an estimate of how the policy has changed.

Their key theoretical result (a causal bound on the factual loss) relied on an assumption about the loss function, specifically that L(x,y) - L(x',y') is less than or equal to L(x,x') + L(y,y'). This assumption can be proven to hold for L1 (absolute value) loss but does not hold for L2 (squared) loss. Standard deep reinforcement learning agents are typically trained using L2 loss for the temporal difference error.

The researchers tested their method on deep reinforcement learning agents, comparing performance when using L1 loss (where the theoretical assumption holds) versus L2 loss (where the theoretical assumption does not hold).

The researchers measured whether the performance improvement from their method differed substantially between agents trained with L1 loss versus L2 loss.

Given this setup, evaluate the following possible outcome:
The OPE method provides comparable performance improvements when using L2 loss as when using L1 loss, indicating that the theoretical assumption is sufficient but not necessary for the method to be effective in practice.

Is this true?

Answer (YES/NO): YES